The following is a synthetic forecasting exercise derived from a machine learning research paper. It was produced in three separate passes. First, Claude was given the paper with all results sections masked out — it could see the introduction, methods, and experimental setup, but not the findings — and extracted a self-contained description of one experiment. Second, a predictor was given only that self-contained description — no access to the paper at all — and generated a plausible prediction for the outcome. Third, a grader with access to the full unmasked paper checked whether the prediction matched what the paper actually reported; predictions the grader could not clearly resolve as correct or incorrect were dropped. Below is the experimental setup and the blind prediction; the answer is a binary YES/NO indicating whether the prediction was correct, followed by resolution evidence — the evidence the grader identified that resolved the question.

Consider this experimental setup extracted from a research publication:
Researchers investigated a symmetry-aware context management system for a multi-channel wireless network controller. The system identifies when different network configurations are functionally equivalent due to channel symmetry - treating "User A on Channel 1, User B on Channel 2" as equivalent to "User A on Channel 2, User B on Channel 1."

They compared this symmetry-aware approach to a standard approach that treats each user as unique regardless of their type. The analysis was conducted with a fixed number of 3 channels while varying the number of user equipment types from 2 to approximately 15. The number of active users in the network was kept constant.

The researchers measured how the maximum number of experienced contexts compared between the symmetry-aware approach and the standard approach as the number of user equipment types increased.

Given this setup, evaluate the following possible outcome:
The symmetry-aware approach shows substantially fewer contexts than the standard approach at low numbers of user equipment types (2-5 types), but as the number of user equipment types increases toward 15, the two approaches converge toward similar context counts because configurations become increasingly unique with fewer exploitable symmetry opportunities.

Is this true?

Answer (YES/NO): YES